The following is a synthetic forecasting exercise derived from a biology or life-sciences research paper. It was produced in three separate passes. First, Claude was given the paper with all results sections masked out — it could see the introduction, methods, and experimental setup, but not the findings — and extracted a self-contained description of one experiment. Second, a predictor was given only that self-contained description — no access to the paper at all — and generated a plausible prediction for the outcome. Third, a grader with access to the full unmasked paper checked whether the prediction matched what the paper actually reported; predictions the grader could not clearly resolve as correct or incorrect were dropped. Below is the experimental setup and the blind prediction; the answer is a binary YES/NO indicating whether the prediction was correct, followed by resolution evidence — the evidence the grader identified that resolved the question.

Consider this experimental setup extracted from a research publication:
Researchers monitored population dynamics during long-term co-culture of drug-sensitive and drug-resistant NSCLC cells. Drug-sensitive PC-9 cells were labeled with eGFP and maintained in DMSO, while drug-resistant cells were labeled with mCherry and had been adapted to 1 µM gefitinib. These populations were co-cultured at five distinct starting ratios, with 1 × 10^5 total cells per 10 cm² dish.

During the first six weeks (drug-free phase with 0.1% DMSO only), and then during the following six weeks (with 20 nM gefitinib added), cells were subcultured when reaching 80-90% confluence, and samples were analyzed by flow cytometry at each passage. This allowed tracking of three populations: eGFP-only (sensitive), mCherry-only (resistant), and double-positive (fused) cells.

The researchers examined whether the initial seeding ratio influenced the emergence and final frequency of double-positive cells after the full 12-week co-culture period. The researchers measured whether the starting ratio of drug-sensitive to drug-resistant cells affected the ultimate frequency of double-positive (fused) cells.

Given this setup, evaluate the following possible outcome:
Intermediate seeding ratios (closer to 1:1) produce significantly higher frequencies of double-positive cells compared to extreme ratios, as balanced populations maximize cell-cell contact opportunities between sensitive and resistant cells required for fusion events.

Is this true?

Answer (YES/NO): YES